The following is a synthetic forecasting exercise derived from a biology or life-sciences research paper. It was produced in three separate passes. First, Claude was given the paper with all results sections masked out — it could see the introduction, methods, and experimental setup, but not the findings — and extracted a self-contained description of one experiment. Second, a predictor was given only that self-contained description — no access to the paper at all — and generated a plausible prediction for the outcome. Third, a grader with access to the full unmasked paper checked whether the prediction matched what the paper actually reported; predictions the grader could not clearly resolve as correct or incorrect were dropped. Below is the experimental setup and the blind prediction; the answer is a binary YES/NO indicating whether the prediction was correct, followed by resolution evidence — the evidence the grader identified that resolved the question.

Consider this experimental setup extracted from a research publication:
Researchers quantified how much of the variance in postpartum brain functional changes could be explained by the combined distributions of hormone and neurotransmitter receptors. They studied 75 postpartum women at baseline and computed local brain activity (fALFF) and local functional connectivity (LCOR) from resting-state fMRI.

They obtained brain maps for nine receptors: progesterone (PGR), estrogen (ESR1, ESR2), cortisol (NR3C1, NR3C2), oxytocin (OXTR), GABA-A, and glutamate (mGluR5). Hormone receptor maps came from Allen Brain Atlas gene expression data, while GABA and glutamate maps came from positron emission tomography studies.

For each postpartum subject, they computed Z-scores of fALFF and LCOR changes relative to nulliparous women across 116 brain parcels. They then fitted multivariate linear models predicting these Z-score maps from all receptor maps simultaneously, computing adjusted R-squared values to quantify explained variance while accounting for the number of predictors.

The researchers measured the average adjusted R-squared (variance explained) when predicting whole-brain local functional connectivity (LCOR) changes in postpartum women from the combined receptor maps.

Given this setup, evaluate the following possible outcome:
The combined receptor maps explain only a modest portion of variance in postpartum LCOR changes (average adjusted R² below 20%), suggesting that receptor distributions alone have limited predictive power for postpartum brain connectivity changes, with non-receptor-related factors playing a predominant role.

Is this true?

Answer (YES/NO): YES